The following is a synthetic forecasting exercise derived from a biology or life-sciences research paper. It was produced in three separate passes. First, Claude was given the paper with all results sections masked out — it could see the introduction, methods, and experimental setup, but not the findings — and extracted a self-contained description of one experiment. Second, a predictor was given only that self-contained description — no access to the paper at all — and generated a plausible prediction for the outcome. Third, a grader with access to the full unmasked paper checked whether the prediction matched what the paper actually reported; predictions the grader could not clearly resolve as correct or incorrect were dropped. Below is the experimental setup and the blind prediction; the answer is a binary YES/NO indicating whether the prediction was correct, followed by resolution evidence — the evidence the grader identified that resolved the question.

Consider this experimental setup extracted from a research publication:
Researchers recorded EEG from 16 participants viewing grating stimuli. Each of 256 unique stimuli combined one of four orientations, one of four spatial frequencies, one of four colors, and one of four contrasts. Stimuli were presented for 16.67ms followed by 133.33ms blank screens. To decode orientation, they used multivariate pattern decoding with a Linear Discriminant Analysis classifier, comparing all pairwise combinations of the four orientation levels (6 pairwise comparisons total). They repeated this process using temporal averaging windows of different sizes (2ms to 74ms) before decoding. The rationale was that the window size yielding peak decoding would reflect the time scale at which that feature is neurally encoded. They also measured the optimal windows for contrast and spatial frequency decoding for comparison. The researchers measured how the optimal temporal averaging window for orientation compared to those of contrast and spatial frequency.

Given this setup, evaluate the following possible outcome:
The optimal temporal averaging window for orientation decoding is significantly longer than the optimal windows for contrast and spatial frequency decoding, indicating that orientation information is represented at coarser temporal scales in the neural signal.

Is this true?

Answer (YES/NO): NO